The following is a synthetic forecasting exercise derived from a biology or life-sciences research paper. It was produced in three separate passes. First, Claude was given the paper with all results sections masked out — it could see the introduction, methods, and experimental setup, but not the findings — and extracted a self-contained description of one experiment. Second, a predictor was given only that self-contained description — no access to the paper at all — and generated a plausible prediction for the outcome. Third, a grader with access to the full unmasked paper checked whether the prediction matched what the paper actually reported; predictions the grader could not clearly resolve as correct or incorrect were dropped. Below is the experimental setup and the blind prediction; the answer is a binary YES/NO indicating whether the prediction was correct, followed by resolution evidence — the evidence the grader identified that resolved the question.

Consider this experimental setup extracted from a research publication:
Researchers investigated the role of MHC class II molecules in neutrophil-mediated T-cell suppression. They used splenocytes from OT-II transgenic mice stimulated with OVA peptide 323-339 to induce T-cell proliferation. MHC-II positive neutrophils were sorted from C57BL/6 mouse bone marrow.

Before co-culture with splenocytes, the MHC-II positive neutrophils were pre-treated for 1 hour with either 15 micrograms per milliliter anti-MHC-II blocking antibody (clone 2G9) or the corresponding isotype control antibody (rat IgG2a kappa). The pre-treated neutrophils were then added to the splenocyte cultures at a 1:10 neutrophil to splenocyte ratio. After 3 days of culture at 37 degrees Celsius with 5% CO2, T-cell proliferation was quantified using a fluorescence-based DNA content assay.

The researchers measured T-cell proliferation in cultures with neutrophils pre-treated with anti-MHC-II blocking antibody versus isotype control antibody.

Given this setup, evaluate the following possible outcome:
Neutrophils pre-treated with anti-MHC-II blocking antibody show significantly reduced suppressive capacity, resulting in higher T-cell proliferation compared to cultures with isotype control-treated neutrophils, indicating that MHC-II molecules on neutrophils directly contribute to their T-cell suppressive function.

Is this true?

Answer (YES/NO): YES